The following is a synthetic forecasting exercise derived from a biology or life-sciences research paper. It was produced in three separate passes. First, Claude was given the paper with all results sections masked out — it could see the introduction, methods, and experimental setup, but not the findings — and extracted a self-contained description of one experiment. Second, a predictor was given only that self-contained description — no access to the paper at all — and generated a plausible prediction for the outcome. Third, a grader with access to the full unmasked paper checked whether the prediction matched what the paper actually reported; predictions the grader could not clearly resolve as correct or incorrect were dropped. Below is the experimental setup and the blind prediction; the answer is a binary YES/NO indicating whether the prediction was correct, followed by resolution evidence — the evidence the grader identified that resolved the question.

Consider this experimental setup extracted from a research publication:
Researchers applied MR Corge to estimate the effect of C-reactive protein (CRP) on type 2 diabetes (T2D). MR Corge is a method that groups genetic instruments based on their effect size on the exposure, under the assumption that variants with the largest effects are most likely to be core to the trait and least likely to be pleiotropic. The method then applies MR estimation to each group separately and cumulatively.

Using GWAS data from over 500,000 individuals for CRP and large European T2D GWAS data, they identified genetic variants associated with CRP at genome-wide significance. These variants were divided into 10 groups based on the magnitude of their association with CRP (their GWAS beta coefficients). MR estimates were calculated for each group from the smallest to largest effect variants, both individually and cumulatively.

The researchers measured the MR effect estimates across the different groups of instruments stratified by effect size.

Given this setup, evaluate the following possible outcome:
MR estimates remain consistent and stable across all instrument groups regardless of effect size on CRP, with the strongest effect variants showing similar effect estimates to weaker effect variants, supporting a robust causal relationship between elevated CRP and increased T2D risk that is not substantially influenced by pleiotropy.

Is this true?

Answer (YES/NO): NO